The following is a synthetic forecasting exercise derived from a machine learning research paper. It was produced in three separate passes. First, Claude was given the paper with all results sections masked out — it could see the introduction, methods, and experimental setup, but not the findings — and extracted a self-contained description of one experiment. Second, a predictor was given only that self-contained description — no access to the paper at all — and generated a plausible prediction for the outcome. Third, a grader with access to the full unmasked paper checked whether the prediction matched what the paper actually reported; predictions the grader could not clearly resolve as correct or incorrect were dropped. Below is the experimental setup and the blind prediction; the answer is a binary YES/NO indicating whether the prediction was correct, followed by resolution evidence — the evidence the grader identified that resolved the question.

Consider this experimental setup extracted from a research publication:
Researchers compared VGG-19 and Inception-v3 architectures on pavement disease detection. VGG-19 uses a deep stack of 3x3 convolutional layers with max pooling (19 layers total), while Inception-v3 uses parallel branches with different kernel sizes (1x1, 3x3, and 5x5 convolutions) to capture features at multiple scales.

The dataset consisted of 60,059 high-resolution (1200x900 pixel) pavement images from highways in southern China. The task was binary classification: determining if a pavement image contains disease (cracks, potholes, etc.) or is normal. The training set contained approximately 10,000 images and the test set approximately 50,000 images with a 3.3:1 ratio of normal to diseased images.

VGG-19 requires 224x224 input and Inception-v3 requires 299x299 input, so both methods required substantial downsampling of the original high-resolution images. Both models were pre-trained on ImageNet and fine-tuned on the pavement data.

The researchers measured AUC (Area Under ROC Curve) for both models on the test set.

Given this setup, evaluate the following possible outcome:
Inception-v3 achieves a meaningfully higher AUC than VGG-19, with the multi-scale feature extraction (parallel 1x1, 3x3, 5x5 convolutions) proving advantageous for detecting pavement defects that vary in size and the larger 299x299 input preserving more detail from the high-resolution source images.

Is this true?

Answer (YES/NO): NO